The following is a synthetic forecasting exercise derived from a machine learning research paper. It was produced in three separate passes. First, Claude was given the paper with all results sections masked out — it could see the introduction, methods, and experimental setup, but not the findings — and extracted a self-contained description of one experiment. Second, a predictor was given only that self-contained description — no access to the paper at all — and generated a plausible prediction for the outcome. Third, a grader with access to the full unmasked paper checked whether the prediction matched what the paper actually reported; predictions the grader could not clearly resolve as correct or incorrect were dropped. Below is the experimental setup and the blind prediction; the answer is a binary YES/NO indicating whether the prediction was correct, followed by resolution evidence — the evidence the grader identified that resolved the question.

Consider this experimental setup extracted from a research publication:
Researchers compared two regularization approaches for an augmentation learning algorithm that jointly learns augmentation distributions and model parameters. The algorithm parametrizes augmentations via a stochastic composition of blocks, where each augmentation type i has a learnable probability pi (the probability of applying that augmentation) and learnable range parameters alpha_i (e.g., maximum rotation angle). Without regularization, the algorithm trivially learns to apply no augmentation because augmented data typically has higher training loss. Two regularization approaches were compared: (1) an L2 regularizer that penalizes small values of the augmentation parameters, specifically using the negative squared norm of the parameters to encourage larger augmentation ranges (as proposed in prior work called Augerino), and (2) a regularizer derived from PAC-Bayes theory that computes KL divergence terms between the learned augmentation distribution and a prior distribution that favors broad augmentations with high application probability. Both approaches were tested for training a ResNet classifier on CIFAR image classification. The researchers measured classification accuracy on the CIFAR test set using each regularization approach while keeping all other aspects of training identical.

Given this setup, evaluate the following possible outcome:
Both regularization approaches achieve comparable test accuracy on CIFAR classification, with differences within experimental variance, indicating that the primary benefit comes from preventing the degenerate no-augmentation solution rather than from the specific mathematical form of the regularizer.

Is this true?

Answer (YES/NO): YES